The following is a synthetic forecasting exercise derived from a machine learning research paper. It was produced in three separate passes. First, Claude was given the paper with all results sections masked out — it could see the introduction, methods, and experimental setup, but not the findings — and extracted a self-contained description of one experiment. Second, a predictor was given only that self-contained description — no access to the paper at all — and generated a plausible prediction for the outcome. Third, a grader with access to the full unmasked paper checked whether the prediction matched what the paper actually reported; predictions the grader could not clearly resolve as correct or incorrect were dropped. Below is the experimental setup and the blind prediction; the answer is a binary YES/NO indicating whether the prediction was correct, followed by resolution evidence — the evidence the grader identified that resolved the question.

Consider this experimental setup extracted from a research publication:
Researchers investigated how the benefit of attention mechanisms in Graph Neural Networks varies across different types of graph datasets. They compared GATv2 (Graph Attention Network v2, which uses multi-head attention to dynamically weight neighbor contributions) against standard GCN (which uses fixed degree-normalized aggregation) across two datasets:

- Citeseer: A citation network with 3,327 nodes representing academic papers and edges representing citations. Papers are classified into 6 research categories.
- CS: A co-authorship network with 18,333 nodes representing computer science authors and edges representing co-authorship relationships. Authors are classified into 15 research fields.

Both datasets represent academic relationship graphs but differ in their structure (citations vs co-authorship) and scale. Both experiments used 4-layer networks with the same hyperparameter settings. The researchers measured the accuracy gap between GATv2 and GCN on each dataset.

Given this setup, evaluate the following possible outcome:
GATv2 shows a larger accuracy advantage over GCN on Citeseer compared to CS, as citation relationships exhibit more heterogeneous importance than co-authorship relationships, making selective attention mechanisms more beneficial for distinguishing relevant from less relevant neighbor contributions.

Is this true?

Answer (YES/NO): NO